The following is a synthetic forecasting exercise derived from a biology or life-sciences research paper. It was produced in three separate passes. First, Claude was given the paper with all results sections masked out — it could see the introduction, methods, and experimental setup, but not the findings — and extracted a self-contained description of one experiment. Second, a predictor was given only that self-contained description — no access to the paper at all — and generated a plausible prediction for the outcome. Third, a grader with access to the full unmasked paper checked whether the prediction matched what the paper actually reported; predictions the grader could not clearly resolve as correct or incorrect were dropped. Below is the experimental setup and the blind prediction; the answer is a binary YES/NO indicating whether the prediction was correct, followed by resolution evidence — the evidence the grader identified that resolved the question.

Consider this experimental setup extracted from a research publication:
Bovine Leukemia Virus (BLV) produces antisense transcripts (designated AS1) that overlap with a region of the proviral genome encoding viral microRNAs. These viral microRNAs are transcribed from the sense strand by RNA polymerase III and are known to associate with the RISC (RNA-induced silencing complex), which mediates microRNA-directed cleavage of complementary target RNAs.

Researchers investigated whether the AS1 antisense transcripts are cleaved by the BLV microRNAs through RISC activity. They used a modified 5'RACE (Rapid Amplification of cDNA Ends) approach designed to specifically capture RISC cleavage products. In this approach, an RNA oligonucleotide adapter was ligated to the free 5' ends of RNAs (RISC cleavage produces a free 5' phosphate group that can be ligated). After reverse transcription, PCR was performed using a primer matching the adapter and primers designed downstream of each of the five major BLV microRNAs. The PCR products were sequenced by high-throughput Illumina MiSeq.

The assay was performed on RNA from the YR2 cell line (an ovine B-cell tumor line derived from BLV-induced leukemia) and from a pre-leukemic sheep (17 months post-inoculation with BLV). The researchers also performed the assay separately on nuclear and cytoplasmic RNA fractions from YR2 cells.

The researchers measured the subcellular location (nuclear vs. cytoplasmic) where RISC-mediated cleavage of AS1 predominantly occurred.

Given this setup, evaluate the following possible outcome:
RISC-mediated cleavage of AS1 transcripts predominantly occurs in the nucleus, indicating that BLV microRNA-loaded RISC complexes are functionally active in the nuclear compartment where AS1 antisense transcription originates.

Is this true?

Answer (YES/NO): NO